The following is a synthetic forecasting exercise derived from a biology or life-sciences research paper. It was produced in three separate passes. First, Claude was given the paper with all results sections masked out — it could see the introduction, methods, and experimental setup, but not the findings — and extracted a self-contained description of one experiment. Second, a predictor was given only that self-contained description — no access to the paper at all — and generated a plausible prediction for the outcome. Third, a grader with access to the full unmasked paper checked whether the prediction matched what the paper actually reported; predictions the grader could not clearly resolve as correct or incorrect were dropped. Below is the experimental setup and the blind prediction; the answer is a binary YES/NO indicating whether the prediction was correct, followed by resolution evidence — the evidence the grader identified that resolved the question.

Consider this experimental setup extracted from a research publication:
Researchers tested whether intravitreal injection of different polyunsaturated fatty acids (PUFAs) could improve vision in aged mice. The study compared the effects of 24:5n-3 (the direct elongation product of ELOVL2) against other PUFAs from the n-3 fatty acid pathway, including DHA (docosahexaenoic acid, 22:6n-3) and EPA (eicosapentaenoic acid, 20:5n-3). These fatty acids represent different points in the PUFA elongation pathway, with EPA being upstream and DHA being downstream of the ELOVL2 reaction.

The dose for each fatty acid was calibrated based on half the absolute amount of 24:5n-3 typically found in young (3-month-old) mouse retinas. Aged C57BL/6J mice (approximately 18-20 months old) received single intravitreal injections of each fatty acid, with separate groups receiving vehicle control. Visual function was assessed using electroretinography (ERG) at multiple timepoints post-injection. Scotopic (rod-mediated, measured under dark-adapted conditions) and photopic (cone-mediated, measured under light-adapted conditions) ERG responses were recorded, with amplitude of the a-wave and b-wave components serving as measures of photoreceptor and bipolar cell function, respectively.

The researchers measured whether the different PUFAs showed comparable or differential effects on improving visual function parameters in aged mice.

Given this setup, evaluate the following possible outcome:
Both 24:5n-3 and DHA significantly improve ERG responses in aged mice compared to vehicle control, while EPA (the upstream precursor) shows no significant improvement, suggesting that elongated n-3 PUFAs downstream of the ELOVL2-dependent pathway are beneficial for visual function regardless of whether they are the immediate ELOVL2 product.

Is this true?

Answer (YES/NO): NO